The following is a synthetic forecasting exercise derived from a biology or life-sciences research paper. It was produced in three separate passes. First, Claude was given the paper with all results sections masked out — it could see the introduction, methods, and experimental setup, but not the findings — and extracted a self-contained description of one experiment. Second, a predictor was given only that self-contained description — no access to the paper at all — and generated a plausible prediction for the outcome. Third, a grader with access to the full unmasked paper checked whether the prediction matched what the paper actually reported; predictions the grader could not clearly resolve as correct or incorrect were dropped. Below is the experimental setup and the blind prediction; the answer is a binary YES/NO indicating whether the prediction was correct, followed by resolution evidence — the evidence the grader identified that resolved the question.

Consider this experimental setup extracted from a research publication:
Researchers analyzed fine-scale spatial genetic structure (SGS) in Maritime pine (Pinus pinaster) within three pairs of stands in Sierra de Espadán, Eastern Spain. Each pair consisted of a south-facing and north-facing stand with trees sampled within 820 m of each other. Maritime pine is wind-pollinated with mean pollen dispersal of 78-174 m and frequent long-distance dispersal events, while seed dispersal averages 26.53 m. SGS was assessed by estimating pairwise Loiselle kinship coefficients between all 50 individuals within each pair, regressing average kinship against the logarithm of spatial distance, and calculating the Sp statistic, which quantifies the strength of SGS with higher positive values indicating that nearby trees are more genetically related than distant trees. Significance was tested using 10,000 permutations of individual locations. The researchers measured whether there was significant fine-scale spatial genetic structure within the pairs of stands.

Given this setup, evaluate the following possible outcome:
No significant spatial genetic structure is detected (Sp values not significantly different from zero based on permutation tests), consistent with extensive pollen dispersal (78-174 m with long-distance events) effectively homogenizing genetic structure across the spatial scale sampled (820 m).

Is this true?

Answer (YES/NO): NO